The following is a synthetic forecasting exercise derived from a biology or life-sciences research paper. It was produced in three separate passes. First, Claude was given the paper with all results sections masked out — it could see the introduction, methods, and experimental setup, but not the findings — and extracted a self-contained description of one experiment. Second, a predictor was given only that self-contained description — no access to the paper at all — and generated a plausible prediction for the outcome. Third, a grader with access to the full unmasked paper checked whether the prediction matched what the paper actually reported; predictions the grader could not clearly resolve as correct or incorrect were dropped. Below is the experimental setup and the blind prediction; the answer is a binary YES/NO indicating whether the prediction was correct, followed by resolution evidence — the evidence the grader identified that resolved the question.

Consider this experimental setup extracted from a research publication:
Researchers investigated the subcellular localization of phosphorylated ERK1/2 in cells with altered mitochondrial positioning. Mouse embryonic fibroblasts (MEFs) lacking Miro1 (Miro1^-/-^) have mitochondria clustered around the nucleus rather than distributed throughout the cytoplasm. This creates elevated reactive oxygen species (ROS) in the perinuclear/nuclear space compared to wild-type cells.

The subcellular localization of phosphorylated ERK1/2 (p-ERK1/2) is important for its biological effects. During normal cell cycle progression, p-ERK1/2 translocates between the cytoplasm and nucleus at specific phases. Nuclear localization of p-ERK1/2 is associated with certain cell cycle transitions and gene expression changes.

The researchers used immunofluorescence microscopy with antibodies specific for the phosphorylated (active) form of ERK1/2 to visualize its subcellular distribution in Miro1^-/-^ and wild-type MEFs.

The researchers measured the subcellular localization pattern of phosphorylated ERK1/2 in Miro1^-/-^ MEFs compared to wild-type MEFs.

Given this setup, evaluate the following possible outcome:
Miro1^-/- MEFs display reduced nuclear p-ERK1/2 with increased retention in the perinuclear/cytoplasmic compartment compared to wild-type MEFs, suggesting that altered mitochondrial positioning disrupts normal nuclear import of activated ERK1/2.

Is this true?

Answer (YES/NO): NO